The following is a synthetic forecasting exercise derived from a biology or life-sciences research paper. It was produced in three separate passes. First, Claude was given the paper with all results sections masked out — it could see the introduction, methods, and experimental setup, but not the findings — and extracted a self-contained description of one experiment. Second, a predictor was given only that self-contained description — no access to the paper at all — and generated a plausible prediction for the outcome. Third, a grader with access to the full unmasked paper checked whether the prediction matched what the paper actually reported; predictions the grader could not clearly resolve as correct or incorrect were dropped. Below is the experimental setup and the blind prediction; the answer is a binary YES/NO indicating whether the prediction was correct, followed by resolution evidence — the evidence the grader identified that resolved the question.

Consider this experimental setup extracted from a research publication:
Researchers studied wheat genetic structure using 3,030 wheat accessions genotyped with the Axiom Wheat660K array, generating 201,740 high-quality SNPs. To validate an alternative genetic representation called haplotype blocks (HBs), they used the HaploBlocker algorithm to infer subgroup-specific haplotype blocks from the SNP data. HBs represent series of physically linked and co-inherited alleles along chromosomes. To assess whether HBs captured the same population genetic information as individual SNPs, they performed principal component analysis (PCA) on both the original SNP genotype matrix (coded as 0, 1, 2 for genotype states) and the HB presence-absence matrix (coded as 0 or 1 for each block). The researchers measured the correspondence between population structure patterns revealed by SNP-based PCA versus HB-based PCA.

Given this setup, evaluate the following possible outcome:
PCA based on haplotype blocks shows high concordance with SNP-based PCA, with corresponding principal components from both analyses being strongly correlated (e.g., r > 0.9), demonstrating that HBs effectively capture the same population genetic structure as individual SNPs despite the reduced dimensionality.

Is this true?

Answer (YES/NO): YES